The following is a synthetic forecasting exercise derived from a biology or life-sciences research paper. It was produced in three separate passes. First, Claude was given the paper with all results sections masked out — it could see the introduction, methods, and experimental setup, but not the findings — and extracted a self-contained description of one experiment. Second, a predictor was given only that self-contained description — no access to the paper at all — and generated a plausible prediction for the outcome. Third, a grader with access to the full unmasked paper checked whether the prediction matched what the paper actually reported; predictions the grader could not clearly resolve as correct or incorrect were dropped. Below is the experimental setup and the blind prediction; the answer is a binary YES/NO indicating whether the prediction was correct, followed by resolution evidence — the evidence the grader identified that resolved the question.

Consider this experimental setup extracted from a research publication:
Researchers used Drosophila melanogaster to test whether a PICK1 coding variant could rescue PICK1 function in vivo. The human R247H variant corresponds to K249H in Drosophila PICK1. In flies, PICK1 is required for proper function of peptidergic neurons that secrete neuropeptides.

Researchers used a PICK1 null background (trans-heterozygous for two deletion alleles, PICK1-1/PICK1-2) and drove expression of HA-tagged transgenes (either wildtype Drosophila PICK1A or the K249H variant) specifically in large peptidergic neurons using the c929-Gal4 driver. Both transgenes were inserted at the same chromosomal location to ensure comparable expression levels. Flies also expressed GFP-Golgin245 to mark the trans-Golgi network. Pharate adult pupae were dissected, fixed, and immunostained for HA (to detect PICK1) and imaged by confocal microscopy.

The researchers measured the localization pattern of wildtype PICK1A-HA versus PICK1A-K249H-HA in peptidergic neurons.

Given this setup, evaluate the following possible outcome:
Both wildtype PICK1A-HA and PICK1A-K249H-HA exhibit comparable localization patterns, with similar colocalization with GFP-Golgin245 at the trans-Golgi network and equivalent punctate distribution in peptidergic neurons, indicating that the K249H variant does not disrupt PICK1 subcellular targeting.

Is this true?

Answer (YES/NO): NO